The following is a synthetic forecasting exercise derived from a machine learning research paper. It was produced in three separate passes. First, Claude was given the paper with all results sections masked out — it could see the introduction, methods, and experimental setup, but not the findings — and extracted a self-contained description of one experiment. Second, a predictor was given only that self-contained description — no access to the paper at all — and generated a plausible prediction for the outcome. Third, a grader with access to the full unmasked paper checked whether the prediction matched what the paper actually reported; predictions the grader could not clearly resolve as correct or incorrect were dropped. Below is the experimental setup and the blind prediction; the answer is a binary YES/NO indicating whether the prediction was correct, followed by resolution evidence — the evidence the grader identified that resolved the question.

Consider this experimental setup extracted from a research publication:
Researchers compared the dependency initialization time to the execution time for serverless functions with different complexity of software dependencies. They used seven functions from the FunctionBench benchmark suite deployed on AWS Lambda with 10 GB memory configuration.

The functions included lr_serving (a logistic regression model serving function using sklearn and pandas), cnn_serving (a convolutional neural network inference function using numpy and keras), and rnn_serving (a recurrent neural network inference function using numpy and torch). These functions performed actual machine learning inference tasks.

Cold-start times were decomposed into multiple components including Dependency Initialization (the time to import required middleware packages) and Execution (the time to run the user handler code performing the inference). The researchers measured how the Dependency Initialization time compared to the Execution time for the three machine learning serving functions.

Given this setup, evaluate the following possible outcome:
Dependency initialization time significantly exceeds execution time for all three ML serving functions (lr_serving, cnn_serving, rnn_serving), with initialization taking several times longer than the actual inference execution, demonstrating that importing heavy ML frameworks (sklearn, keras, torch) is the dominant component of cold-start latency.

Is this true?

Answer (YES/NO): NO